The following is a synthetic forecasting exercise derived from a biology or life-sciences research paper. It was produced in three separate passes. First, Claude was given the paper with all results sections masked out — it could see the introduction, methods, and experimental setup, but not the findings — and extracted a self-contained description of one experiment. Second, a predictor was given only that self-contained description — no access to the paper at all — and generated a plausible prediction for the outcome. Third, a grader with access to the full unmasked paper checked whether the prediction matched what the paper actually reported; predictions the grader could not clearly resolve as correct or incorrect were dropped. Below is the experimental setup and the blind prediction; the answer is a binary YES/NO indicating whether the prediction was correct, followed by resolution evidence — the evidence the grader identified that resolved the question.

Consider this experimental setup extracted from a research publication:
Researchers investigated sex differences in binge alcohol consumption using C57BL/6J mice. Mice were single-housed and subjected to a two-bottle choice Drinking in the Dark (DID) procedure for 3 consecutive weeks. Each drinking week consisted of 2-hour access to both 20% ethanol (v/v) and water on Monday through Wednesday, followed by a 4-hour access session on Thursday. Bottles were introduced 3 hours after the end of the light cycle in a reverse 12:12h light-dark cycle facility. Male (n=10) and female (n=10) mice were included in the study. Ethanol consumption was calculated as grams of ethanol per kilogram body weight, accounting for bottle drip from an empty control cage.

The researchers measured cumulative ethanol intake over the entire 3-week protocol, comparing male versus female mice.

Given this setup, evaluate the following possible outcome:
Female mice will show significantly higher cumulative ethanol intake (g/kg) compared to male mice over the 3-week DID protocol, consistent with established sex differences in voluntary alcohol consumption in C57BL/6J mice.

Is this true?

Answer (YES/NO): YES